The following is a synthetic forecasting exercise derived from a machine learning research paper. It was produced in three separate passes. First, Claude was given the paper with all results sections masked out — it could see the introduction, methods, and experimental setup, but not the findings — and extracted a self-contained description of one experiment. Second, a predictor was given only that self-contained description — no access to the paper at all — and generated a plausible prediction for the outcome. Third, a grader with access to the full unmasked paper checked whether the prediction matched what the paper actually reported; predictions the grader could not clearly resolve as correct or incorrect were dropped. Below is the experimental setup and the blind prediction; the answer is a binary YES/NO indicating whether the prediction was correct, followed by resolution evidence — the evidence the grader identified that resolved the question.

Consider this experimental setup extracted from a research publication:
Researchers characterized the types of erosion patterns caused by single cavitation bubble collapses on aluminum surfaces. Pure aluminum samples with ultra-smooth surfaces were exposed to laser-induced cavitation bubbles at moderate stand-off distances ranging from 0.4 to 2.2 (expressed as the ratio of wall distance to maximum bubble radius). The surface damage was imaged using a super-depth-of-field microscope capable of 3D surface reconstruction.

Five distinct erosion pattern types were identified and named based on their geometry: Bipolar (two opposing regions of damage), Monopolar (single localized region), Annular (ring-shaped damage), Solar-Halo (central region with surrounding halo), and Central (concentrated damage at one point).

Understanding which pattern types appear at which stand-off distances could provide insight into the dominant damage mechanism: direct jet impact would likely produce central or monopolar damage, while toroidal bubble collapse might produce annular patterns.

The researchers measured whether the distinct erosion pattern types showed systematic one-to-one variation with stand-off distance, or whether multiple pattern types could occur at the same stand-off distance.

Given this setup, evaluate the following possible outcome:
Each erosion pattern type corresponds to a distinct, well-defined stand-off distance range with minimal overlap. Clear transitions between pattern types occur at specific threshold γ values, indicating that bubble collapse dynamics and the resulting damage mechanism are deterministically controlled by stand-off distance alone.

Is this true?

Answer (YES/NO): NO